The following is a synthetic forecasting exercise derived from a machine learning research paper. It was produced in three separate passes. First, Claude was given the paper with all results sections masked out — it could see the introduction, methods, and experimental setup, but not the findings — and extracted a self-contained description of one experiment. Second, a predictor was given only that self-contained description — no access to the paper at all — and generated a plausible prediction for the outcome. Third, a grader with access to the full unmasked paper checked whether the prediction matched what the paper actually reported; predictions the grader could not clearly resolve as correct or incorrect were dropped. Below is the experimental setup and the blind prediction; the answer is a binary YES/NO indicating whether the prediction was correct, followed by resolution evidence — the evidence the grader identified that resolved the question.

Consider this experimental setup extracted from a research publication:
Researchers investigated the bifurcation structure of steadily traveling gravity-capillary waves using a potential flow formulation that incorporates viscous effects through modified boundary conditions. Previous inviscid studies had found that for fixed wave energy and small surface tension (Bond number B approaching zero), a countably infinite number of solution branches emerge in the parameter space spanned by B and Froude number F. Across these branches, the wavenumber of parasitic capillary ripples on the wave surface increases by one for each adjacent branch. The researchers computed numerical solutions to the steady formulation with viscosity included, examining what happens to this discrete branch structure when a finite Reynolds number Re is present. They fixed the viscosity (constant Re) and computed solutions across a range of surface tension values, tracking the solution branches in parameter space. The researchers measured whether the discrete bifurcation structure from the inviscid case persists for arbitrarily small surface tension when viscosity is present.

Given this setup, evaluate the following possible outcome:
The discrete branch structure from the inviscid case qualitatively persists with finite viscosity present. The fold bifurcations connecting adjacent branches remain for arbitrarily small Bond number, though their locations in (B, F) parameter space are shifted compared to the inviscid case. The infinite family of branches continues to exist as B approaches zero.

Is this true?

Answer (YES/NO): NO